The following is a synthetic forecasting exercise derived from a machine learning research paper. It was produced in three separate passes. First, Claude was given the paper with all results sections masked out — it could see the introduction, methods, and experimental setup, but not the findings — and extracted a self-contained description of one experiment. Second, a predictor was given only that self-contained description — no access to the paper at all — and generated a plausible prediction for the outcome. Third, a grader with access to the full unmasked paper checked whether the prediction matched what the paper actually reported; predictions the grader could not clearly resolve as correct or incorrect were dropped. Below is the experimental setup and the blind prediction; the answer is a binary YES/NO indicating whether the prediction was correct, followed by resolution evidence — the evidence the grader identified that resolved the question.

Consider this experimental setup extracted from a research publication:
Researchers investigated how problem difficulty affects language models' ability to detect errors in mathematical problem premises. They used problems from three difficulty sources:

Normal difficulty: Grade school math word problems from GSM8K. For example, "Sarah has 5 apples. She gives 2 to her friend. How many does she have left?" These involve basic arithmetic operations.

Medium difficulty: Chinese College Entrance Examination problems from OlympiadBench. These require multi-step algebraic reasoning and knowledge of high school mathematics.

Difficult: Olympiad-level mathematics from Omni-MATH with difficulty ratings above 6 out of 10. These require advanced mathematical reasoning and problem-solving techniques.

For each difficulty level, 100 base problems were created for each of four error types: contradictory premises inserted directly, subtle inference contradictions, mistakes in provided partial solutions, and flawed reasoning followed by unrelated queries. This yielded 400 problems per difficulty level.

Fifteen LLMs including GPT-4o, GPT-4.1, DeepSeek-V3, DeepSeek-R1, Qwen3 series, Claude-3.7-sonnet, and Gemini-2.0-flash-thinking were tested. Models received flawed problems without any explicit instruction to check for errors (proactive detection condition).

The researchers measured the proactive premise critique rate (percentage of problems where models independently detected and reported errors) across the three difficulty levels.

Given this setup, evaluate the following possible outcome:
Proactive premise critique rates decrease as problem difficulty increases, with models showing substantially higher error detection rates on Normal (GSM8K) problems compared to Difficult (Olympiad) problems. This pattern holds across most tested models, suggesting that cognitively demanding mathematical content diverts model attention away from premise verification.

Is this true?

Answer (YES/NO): YES